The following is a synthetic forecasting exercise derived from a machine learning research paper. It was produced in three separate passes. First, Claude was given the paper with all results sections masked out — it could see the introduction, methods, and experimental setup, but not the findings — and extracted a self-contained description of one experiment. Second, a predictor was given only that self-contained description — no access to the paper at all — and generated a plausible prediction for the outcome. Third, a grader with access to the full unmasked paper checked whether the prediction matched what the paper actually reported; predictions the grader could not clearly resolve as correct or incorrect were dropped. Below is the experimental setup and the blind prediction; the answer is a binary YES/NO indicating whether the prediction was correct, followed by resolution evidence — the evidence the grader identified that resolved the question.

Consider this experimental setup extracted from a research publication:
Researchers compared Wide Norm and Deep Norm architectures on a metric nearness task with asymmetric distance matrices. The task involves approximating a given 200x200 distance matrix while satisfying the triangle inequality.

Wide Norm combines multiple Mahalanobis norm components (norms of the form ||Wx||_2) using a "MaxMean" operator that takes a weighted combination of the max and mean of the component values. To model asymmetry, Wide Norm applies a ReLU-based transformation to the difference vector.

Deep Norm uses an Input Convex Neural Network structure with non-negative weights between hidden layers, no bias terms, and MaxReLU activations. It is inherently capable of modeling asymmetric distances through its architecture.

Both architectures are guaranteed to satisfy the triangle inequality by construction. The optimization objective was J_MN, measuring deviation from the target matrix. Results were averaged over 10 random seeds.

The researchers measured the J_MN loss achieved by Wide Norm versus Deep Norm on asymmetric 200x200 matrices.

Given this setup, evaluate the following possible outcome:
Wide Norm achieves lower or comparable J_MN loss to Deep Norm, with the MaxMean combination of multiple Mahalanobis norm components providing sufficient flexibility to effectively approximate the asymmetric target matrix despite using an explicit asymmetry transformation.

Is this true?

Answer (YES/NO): NO